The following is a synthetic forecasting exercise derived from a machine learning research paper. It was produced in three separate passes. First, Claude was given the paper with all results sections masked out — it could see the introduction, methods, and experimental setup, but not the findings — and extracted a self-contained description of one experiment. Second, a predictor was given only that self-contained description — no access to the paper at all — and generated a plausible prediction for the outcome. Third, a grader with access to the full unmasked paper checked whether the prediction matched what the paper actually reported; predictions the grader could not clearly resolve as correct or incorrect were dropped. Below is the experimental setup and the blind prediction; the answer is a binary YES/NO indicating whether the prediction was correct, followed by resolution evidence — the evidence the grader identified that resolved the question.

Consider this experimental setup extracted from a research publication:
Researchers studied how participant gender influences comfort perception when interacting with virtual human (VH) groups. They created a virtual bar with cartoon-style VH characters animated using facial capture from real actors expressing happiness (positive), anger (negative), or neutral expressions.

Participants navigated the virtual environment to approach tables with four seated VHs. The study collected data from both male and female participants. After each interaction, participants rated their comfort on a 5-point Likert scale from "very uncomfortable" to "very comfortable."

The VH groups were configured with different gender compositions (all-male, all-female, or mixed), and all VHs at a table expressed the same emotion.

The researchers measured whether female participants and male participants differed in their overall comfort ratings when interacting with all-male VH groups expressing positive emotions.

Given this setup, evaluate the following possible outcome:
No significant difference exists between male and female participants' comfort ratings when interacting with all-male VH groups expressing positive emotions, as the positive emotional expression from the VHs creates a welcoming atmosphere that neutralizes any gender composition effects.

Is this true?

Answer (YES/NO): YES